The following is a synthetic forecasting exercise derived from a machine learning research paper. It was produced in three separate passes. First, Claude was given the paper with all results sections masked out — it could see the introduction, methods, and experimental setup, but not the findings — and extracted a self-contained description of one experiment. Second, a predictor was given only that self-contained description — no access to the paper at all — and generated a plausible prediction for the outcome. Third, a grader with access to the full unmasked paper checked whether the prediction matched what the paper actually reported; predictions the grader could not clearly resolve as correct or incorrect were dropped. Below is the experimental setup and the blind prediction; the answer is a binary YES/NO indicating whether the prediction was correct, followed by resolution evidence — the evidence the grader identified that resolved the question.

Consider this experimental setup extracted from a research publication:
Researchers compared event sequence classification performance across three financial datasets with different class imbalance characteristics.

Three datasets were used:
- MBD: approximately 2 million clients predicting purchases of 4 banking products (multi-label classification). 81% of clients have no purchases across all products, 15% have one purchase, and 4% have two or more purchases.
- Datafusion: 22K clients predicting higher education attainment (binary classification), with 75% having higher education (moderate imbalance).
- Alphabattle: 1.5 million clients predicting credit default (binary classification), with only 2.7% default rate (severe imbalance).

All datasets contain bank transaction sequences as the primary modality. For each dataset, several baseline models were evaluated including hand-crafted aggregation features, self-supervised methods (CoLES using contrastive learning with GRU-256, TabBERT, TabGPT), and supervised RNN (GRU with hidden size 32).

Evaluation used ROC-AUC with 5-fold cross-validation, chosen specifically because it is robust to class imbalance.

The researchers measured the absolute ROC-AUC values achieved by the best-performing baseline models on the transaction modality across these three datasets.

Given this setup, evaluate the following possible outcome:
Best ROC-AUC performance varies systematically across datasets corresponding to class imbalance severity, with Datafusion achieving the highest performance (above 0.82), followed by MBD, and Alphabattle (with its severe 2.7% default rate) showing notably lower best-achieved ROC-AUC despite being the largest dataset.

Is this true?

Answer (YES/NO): NO